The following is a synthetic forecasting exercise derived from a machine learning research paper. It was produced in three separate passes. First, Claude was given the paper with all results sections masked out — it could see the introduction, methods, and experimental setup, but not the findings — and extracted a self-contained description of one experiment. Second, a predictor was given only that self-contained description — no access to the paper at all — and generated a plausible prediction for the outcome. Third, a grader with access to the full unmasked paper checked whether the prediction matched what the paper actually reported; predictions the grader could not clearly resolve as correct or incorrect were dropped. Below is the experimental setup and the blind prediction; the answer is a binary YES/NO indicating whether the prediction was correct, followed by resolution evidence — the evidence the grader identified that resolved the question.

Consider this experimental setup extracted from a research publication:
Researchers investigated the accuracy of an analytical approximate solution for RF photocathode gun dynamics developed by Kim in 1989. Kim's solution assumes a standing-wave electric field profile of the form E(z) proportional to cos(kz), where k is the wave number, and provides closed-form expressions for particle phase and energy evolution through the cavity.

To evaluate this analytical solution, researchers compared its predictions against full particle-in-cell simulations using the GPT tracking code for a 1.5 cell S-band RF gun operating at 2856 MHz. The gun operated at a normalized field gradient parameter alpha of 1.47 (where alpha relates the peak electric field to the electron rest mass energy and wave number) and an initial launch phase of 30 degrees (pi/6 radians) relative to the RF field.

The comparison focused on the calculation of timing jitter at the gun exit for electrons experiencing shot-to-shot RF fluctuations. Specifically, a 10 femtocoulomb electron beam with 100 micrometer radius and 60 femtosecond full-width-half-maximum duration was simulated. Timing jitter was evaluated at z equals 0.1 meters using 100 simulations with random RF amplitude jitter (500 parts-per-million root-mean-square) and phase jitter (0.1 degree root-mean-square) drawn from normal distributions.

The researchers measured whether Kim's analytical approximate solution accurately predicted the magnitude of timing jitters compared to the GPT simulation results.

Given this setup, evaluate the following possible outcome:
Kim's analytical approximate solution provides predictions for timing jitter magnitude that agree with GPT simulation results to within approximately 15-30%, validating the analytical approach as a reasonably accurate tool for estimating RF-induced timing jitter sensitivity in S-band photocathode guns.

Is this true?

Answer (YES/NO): NO